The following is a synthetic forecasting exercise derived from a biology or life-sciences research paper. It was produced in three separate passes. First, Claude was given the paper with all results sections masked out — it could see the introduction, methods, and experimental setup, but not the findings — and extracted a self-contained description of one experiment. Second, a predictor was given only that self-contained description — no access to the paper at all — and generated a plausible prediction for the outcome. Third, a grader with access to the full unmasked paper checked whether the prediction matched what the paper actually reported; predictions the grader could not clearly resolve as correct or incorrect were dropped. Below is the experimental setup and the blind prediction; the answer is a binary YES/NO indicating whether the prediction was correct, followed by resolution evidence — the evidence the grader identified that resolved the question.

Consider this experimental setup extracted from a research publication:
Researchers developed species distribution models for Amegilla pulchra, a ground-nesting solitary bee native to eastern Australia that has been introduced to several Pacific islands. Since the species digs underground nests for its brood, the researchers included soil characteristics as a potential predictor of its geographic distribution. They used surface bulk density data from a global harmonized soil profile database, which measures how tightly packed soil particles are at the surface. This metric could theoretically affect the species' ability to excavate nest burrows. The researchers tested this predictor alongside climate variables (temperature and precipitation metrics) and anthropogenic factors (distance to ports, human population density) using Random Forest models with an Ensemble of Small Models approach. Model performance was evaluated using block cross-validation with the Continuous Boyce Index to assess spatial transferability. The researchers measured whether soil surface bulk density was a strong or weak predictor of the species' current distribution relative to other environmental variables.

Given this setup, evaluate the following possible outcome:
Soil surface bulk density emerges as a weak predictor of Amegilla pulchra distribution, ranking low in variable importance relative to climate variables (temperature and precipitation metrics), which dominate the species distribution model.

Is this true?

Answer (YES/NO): YES